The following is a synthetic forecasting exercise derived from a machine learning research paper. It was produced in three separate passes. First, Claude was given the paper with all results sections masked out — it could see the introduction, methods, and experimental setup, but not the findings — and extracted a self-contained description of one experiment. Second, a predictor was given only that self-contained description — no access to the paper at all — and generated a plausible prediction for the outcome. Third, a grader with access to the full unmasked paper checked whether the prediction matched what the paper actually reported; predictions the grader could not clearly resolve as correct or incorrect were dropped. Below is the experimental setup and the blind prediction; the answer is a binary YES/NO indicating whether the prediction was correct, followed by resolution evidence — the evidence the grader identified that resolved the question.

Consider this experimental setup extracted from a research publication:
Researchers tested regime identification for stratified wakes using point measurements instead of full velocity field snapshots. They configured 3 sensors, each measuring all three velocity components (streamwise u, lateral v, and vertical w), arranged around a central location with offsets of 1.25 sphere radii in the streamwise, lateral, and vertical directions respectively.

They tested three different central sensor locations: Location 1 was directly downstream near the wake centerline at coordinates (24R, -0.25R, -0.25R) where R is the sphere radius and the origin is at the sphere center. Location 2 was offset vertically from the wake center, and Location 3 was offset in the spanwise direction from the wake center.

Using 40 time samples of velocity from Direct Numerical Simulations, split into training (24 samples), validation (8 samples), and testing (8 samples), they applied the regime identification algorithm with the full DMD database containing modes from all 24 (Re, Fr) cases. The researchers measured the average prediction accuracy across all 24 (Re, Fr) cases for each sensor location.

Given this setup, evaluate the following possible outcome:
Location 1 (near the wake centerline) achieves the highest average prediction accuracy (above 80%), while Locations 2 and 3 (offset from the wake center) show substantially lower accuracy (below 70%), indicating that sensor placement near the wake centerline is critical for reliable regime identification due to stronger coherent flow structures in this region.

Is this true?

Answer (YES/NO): NO